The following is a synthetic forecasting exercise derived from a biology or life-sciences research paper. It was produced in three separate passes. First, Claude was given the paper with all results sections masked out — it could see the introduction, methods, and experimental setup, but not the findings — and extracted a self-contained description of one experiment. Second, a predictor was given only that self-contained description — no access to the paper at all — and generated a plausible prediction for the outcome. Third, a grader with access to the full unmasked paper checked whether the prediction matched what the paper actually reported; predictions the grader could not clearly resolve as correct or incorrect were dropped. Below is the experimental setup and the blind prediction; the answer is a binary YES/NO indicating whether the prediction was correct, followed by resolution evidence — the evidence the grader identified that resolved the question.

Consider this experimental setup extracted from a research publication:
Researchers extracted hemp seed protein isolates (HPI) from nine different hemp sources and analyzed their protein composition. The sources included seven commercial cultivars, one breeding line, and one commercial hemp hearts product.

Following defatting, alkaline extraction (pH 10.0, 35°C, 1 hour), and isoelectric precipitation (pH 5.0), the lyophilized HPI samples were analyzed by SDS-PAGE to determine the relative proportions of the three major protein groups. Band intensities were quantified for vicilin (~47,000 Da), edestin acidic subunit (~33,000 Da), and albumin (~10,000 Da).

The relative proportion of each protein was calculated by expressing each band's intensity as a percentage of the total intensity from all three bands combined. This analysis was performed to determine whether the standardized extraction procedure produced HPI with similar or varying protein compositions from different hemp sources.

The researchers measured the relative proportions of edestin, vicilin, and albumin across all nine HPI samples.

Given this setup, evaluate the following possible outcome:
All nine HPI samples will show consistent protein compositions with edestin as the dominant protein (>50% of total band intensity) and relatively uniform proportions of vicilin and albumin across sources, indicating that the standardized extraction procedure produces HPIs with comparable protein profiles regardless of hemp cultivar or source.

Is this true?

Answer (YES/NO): NO